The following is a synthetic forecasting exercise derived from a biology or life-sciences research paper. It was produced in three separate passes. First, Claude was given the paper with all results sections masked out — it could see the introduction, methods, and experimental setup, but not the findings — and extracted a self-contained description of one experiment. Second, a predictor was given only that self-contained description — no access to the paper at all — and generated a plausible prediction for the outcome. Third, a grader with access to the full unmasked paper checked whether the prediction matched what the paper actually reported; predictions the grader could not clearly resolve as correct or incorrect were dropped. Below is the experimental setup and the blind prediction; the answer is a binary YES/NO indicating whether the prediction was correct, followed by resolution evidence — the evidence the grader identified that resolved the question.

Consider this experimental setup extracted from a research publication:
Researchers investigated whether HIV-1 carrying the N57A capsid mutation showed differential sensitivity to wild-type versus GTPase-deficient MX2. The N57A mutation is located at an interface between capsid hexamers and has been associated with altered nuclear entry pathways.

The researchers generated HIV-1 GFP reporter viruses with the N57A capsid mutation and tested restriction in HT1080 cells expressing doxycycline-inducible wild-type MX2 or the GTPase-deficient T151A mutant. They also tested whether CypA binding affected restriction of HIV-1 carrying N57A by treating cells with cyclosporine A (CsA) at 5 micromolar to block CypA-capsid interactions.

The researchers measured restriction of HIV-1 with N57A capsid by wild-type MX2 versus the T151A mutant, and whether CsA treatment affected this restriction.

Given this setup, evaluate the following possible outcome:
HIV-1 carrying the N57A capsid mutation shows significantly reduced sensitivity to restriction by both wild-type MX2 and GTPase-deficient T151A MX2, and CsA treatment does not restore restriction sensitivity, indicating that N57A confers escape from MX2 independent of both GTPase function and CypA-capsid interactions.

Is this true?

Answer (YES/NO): NO